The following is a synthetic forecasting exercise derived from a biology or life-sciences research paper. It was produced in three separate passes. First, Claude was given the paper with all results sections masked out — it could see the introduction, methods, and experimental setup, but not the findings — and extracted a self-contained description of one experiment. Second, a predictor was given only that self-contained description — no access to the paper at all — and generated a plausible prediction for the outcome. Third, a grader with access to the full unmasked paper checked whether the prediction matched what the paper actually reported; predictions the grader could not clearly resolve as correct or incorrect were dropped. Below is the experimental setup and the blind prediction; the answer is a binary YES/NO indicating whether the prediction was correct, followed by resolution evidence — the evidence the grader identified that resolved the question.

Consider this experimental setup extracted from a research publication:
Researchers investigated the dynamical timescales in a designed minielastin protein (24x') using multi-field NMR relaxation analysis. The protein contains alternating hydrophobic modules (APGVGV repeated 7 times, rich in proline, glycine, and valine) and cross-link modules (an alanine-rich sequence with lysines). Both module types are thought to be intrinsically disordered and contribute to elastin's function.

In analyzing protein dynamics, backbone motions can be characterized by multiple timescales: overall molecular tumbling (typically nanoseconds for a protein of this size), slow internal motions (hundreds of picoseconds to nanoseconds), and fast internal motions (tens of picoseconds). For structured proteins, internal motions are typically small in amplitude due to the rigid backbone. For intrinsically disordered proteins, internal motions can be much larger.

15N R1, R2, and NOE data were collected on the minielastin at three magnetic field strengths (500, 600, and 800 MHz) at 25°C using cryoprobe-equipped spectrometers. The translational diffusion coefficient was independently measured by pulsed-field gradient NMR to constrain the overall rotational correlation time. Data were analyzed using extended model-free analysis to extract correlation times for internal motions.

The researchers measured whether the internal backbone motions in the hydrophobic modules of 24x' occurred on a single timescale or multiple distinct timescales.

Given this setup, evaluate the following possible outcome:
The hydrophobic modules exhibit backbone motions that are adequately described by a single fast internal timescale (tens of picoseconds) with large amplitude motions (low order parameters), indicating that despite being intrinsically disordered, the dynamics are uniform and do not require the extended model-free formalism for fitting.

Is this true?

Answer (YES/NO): NO